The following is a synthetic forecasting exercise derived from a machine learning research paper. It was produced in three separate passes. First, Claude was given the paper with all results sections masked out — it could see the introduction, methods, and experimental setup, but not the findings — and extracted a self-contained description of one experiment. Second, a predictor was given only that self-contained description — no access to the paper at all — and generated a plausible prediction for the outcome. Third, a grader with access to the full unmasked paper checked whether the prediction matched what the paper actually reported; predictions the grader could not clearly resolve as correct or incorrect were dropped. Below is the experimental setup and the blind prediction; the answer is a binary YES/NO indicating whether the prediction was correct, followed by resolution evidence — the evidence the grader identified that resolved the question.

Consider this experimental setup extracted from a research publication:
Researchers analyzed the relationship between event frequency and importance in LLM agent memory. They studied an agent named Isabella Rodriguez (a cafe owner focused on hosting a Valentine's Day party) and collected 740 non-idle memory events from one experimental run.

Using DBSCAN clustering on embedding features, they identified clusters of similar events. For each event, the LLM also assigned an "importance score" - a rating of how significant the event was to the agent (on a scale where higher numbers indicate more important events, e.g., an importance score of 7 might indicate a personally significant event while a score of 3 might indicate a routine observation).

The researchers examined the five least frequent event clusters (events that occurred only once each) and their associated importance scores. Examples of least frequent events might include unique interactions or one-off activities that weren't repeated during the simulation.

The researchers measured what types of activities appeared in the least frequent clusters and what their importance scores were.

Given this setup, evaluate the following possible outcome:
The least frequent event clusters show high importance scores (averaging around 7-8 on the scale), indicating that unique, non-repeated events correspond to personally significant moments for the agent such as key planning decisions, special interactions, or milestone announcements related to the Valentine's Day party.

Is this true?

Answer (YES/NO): NO